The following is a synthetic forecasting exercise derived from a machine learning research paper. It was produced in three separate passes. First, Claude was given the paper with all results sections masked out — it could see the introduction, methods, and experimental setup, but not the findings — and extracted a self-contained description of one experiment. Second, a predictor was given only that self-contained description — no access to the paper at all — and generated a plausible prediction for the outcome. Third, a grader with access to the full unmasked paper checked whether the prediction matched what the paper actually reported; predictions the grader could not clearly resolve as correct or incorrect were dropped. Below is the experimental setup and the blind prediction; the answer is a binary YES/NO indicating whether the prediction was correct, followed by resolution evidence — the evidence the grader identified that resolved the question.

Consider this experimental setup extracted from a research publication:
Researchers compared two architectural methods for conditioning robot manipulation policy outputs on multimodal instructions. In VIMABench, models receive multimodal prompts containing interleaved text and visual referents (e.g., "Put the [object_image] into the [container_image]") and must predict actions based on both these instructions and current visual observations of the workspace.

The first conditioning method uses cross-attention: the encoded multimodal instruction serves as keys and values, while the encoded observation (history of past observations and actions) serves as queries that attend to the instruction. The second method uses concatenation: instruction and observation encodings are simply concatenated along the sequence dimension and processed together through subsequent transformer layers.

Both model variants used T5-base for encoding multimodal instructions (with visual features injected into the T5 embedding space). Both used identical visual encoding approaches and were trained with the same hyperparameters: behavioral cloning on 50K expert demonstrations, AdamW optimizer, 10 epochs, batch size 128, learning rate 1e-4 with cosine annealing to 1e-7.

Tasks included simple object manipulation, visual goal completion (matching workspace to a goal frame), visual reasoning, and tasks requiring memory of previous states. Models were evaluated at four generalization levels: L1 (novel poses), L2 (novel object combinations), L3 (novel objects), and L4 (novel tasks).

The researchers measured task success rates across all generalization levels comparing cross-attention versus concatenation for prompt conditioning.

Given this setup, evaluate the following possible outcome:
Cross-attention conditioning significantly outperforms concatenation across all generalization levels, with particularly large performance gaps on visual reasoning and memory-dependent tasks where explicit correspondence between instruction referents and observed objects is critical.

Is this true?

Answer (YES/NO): NO